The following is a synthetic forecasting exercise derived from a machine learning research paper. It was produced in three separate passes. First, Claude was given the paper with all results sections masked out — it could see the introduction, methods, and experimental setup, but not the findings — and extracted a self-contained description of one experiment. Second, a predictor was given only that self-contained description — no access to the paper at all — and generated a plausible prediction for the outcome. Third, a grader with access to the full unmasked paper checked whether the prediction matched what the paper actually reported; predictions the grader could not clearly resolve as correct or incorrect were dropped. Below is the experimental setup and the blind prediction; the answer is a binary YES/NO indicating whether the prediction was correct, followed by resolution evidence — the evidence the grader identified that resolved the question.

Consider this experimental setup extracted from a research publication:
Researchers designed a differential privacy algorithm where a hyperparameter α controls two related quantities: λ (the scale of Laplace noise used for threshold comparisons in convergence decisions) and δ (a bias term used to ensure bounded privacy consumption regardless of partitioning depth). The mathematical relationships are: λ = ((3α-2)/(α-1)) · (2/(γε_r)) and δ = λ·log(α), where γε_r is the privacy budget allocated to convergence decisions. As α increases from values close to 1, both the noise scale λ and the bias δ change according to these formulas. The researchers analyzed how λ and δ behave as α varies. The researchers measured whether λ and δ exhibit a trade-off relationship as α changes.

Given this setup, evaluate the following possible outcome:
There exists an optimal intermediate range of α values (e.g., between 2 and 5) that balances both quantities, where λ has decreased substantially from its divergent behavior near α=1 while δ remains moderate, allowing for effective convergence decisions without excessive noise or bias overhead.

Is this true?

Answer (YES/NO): NO